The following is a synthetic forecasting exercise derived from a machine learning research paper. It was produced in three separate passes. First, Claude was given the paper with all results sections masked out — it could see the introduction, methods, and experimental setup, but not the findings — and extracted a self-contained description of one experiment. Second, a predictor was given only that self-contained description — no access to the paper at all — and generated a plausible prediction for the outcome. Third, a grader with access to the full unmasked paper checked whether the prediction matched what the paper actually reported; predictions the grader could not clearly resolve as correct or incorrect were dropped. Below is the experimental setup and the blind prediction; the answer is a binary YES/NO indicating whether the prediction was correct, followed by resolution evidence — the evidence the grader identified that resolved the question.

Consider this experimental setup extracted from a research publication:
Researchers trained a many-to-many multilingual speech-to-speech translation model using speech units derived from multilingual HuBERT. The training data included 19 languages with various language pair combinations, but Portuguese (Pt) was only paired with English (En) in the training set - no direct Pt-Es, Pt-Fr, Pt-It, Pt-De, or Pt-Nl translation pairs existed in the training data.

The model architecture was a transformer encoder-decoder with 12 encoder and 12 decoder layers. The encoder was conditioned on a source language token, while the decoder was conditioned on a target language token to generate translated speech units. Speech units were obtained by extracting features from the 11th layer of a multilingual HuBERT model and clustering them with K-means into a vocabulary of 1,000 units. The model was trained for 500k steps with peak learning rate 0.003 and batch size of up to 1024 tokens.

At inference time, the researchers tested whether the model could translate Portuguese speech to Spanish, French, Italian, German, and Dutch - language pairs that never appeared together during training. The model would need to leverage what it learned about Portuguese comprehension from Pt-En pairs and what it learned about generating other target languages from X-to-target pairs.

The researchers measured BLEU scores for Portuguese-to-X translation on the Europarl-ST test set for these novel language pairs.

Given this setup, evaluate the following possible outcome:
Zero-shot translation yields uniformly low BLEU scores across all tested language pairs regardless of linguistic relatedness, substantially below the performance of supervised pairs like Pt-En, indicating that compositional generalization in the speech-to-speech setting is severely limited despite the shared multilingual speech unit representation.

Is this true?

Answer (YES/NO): NO